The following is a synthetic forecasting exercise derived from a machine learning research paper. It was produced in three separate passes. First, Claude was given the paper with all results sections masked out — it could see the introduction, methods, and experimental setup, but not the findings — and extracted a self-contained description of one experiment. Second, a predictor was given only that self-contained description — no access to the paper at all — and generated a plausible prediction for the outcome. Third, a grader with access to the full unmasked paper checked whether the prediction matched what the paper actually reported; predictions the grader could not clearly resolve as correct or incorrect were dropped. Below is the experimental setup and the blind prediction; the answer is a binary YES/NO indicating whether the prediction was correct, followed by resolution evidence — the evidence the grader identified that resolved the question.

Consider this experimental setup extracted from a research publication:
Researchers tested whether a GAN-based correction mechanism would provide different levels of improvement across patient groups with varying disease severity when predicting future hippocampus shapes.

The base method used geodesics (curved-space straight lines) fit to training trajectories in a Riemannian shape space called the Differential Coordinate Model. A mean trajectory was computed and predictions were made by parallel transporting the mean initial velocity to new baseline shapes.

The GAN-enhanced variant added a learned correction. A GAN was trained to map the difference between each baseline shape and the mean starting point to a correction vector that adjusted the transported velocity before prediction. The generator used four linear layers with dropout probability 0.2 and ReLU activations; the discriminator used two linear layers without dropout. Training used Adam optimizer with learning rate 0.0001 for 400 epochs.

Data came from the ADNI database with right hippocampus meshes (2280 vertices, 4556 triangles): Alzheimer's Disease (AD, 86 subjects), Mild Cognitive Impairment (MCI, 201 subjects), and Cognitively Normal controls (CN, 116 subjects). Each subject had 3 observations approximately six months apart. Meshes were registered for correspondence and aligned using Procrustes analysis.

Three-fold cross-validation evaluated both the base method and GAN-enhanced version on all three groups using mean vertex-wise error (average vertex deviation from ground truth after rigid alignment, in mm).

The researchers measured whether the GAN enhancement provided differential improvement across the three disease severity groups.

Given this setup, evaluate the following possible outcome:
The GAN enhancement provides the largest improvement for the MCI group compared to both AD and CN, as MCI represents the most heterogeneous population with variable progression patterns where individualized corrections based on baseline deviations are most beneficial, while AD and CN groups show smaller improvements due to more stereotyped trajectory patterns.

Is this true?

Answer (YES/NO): NO